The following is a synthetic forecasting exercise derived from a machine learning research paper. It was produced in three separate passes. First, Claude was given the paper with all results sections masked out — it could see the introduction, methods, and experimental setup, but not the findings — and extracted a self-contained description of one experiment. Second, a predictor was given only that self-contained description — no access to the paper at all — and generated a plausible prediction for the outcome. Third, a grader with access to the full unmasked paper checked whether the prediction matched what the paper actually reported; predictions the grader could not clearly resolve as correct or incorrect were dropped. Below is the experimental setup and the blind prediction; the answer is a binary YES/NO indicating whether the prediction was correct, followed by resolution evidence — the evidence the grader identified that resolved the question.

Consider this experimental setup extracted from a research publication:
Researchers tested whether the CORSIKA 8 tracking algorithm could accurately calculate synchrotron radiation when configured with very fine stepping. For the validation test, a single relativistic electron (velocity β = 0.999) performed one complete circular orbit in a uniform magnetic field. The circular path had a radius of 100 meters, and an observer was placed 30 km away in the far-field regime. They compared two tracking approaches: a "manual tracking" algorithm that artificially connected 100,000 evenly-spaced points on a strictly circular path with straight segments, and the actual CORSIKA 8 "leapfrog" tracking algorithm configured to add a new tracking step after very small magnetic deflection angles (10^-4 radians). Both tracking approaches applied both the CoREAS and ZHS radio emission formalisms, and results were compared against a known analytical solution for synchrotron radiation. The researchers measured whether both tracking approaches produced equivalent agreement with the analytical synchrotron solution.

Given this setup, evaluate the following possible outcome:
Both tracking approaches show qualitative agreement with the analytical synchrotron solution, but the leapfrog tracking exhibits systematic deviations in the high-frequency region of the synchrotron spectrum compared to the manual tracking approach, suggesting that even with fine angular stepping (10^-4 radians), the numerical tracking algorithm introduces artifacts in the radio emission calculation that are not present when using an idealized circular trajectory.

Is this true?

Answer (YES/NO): NO